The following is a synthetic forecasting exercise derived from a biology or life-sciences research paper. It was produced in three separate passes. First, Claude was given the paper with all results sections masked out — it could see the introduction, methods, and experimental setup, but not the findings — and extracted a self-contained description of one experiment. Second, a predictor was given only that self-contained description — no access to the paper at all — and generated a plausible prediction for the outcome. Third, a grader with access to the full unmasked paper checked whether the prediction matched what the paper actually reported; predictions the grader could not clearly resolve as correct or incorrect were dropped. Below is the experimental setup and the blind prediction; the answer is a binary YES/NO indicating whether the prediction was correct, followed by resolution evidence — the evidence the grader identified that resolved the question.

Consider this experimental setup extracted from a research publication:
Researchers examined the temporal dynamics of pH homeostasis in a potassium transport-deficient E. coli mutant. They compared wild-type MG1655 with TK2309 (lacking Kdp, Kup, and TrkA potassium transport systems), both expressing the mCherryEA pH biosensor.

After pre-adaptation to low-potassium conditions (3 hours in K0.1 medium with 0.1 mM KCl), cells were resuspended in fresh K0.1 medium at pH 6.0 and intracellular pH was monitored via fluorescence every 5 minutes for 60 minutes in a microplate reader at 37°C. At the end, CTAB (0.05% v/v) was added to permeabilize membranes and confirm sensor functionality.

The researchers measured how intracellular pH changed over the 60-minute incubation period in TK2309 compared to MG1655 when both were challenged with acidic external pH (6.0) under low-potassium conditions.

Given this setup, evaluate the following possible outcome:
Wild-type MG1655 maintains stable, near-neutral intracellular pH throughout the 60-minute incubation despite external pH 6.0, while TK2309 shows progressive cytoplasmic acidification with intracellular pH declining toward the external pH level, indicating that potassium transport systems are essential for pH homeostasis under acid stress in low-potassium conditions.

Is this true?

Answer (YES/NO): NO